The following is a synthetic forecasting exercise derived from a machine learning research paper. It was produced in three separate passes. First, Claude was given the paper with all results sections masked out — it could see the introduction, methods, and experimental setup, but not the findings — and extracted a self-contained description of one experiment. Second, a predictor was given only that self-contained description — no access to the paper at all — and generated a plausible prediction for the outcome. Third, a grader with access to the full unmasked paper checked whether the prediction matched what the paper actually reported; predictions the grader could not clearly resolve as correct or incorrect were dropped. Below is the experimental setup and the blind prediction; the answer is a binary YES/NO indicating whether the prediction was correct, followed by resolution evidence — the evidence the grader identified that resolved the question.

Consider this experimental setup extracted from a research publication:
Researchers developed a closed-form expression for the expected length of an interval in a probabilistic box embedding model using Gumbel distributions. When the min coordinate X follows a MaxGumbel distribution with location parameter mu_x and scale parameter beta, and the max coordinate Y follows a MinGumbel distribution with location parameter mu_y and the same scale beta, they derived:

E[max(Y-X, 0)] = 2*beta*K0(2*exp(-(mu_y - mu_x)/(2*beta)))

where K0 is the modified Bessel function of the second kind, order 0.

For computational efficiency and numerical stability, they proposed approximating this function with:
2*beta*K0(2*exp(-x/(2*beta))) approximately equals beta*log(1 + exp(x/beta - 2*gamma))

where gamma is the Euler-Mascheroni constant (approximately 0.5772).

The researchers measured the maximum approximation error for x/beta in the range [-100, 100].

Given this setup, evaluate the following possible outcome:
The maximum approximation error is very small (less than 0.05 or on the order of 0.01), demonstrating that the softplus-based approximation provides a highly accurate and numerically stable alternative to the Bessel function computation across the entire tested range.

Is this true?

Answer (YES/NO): NO